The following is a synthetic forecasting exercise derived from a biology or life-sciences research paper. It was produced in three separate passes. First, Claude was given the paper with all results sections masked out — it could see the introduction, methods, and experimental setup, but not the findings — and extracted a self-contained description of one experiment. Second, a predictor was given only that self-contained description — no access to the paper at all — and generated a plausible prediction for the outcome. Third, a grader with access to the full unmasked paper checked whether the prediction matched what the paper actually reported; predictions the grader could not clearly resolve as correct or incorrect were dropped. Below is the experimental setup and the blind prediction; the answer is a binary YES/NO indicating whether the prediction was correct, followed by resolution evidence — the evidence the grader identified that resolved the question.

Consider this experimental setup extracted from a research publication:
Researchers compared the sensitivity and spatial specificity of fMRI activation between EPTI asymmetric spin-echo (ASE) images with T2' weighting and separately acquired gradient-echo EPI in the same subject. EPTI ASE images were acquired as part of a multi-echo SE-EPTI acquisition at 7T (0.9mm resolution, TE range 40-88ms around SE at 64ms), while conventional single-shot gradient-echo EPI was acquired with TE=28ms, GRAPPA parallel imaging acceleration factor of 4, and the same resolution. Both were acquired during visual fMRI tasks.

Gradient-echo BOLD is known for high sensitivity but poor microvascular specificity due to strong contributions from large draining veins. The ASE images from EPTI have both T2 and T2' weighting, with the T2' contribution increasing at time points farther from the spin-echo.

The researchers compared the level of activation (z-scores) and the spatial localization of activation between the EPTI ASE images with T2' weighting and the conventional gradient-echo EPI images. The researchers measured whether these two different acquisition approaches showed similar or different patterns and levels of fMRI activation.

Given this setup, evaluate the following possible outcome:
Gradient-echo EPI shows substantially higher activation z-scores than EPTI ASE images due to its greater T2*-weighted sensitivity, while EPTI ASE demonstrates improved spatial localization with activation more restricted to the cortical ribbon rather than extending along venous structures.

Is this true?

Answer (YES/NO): NO